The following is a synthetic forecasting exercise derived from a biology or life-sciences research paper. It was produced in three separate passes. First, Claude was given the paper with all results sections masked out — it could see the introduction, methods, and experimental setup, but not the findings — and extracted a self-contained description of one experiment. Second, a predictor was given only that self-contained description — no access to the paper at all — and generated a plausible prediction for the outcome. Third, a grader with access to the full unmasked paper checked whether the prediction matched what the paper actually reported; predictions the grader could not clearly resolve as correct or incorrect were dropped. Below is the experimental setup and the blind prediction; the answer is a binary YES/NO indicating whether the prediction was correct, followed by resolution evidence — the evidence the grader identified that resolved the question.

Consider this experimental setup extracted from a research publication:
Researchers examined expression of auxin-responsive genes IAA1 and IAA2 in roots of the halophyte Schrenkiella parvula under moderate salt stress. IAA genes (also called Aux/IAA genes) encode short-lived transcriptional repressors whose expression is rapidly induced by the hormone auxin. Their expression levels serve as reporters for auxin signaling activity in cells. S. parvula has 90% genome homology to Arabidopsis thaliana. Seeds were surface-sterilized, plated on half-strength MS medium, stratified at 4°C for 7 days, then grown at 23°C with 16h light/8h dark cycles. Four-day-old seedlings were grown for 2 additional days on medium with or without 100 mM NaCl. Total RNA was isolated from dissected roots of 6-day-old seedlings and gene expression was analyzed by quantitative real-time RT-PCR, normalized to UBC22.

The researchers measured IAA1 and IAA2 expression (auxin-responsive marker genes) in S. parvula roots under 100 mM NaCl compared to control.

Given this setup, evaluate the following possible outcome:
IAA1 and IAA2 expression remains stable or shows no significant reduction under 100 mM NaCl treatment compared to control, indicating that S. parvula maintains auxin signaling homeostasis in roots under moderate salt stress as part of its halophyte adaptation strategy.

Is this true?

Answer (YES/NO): NO